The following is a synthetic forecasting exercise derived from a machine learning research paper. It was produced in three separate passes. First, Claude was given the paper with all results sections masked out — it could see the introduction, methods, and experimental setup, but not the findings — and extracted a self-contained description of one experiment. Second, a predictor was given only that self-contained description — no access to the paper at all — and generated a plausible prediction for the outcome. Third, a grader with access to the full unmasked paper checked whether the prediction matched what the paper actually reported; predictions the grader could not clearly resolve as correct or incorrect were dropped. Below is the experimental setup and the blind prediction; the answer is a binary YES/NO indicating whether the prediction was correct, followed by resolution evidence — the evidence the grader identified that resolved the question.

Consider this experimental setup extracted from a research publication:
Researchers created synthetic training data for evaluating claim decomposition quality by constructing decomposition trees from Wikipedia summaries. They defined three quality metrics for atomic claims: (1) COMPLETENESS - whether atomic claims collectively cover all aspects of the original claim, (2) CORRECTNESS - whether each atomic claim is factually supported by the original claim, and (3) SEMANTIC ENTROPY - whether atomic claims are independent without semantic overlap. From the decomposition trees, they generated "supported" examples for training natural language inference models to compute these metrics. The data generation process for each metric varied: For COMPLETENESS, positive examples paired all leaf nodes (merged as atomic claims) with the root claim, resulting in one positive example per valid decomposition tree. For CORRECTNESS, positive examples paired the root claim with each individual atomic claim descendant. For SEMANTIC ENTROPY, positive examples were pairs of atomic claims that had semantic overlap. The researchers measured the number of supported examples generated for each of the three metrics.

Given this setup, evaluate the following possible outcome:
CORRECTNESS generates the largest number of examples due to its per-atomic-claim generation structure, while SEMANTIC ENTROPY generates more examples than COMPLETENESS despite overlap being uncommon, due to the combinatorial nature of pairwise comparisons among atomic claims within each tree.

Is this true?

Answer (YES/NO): NO